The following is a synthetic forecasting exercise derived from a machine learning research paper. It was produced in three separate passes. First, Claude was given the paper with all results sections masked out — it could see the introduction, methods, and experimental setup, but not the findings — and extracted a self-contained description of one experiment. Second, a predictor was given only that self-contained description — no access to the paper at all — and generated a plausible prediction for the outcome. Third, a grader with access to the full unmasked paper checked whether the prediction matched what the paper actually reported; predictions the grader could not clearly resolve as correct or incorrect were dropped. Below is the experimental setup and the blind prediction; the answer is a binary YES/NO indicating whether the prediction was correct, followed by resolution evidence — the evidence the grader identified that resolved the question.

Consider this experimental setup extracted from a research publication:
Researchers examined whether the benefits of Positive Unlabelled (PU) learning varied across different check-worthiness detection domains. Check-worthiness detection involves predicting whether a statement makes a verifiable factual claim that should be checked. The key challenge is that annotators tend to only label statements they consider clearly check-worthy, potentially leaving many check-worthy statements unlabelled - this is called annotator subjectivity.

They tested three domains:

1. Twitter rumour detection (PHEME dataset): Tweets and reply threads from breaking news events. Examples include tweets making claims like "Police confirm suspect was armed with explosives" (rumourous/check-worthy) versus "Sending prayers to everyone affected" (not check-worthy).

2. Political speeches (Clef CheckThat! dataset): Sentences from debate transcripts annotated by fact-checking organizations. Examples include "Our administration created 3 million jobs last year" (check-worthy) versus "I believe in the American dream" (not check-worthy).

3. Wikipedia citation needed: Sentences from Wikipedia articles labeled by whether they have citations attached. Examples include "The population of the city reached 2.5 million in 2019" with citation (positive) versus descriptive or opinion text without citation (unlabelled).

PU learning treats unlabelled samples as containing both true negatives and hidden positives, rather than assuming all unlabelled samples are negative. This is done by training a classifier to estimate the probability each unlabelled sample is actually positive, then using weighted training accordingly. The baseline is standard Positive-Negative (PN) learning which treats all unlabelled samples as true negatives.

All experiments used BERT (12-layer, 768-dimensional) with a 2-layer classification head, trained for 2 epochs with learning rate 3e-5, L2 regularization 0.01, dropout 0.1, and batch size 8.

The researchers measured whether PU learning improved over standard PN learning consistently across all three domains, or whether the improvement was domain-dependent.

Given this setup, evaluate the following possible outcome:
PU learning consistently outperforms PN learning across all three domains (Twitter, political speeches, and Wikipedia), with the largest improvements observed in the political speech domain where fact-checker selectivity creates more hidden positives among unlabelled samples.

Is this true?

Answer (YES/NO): NO